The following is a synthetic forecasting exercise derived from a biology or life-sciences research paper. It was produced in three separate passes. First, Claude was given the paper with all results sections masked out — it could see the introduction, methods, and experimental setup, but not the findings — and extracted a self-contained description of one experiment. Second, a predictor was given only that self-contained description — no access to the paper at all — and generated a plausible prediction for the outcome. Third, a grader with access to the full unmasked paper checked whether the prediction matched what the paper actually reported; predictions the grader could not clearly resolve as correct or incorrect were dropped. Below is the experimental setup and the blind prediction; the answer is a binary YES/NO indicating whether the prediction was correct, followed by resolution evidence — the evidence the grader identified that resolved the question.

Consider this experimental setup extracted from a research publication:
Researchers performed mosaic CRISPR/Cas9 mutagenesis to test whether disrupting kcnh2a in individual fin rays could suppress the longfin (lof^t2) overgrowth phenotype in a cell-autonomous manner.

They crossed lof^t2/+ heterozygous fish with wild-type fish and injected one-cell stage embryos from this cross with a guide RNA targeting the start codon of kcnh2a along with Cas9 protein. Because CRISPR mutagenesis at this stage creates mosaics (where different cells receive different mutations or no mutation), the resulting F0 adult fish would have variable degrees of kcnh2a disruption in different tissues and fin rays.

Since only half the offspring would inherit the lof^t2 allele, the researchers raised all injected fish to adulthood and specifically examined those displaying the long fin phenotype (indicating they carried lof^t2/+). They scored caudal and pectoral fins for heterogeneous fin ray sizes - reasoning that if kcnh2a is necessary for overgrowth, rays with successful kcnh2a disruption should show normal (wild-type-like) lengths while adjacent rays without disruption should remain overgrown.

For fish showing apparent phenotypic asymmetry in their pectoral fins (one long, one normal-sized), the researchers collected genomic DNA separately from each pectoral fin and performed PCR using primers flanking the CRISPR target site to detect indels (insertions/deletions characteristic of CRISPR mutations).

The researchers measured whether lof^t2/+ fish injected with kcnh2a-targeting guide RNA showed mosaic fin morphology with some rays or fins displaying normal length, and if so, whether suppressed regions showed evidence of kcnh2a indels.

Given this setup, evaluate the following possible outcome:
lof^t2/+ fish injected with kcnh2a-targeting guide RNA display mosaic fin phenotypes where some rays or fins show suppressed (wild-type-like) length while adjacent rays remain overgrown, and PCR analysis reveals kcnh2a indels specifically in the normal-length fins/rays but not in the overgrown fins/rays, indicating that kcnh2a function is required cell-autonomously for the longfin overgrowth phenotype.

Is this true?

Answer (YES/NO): YES